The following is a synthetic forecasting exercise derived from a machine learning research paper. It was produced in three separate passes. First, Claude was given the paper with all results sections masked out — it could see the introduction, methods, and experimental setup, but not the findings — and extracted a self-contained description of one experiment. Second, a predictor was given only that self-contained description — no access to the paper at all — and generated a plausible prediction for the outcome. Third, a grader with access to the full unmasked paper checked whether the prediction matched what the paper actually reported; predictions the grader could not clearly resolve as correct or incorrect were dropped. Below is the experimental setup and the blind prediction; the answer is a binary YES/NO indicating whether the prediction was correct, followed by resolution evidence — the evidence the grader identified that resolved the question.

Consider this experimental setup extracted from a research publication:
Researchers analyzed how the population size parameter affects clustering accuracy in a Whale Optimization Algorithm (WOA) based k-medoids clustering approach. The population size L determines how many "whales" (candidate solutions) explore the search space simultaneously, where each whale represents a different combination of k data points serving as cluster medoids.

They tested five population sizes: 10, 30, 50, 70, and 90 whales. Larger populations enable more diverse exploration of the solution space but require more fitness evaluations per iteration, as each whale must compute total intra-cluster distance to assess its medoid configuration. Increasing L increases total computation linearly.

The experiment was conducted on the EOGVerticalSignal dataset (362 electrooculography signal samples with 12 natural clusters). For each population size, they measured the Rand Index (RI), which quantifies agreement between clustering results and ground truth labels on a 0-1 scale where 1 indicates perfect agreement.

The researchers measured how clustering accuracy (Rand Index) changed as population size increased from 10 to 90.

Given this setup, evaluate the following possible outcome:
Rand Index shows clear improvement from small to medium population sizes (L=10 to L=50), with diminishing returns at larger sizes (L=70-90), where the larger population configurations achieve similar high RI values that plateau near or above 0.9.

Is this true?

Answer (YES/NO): NO